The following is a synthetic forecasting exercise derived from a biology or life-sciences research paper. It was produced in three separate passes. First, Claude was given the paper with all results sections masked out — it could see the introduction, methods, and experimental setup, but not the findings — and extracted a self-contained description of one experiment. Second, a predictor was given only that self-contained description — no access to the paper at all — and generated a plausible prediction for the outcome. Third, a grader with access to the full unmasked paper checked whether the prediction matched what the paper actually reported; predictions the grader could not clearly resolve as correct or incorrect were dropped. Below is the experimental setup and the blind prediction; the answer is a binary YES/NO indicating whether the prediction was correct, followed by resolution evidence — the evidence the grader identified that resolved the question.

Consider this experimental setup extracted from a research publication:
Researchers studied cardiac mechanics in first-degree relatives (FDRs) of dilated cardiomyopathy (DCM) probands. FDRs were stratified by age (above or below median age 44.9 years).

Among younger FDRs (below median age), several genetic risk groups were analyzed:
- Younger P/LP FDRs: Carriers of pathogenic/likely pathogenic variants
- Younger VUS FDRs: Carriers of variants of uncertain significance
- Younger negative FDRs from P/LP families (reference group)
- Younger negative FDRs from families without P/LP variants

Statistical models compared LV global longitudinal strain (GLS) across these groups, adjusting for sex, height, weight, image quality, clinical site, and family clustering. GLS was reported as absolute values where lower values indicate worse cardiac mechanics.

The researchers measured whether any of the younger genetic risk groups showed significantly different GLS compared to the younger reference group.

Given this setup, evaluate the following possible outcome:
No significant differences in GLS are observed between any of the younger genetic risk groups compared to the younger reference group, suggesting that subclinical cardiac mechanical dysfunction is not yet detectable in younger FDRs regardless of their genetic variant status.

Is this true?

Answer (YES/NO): YES